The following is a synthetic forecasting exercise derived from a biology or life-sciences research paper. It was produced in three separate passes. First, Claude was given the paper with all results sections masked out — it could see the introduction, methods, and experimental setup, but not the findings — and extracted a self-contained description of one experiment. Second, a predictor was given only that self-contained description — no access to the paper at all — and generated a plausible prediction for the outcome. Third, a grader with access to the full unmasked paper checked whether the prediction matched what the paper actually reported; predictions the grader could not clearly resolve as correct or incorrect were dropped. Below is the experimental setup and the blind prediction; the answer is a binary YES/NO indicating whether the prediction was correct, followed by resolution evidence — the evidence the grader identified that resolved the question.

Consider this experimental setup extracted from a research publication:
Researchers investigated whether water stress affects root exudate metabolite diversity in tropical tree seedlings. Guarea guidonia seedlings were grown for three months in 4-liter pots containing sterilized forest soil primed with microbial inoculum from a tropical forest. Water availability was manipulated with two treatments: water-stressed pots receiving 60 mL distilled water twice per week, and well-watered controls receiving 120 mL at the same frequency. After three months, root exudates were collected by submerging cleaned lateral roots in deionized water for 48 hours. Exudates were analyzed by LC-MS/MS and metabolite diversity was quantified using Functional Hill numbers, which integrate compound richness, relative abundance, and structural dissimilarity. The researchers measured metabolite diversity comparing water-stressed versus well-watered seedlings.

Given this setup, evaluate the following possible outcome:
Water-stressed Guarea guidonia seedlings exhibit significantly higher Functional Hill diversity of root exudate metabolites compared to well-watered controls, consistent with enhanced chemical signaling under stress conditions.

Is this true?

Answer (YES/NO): NO